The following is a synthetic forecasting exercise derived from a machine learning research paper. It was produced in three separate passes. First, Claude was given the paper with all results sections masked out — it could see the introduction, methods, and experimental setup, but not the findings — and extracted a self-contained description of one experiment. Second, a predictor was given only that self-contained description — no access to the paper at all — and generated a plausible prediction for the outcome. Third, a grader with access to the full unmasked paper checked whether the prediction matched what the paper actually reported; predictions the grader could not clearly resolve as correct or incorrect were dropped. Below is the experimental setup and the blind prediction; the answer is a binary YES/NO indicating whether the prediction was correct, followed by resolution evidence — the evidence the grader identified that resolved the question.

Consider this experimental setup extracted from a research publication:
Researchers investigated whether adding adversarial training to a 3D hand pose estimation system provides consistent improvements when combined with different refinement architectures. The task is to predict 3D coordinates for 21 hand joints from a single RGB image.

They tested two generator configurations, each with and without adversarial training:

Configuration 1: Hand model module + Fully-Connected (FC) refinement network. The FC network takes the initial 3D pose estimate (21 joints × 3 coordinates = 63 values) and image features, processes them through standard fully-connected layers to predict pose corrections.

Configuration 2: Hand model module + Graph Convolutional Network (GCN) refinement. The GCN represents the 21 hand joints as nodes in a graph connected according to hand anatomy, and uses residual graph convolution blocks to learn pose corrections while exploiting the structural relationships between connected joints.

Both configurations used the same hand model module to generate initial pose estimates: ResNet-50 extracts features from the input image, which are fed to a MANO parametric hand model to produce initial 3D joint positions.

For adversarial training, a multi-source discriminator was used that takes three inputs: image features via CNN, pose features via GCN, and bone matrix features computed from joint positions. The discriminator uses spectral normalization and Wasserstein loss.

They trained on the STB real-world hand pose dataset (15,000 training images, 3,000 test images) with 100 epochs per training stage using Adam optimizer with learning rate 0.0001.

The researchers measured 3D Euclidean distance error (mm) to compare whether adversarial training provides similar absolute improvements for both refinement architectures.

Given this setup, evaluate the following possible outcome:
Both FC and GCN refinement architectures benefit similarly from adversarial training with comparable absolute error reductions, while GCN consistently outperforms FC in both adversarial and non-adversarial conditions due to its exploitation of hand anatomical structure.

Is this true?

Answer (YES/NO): NO